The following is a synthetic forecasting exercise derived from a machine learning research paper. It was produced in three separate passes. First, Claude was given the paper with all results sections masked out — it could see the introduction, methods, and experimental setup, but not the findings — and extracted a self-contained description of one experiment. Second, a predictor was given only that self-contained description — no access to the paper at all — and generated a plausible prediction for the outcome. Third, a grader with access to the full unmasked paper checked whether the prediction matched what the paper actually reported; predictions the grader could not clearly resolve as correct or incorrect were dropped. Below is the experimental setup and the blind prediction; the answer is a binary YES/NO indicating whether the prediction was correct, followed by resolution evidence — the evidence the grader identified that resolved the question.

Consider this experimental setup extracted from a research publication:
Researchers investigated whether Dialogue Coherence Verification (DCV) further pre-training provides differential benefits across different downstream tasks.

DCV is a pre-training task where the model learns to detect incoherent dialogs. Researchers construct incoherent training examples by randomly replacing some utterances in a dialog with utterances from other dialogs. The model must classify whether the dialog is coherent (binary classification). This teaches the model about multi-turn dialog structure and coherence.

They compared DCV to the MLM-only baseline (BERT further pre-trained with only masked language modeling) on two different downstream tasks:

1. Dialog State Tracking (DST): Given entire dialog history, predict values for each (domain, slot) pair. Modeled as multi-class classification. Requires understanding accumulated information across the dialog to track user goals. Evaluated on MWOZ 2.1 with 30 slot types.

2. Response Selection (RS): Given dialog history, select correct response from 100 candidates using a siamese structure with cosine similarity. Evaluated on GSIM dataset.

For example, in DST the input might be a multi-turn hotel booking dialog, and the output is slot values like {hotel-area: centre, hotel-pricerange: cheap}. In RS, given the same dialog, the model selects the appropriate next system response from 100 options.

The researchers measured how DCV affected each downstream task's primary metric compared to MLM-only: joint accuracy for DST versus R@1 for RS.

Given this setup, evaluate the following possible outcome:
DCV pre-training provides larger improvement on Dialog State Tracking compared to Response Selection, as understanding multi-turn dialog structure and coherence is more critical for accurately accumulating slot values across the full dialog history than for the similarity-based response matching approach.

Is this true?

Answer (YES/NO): YES